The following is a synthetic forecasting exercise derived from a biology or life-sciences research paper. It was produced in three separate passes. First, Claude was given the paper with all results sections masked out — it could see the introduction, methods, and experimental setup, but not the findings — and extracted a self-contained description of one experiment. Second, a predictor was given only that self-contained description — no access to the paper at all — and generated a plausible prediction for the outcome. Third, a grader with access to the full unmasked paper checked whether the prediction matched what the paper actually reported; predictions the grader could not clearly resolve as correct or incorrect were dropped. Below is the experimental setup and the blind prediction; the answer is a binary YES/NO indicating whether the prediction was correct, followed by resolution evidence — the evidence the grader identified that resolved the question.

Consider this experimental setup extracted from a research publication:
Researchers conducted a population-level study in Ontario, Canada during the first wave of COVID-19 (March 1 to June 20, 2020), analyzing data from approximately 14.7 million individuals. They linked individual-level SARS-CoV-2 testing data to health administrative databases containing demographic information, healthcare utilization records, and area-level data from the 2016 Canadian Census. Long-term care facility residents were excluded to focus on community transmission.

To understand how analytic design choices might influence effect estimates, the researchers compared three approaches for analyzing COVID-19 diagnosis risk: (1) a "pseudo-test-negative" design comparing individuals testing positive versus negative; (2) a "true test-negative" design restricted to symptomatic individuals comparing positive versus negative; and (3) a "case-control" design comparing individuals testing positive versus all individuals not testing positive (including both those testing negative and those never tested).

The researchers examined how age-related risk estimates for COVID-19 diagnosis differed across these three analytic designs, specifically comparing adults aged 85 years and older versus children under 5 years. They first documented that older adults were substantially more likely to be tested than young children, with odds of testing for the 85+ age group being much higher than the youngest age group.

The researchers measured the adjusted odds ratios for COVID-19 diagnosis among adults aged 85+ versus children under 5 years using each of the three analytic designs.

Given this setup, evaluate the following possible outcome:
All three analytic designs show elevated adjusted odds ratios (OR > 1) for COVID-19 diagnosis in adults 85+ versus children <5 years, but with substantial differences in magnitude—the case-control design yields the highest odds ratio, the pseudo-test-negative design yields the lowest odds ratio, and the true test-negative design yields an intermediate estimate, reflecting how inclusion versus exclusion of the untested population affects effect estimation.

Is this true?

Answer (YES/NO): YES